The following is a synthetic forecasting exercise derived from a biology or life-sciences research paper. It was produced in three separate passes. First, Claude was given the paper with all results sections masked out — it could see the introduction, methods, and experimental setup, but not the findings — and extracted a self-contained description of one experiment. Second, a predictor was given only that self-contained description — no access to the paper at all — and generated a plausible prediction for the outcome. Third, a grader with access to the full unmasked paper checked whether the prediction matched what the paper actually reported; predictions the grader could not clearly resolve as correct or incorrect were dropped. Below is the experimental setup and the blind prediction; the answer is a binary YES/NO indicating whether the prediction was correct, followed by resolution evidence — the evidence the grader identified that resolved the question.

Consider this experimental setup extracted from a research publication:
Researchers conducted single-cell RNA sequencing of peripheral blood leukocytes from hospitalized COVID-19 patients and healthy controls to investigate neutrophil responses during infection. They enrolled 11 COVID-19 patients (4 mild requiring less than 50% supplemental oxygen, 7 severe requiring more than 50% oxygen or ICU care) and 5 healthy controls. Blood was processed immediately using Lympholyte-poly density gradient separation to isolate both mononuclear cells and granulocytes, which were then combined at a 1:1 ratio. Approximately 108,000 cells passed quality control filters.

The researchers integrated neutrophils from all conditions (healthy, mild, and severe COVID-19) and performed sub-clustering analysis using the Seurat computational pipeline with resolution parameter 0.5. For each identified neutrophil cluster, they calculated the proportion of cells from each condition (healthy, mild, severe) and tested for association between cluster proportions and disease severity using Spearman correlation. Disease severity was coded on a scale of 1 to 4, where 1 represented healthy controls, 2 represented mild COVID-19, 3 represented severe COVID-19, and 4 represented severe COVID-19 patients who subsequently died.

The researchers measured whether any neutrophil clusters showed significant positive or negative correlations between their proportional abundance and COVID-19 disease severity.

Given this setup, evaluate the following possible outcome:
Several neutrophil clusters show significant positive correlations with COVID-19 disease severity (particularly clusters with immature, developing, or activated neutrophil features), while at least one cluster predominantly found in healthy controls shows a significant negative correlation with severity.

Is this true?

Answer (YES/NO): NO